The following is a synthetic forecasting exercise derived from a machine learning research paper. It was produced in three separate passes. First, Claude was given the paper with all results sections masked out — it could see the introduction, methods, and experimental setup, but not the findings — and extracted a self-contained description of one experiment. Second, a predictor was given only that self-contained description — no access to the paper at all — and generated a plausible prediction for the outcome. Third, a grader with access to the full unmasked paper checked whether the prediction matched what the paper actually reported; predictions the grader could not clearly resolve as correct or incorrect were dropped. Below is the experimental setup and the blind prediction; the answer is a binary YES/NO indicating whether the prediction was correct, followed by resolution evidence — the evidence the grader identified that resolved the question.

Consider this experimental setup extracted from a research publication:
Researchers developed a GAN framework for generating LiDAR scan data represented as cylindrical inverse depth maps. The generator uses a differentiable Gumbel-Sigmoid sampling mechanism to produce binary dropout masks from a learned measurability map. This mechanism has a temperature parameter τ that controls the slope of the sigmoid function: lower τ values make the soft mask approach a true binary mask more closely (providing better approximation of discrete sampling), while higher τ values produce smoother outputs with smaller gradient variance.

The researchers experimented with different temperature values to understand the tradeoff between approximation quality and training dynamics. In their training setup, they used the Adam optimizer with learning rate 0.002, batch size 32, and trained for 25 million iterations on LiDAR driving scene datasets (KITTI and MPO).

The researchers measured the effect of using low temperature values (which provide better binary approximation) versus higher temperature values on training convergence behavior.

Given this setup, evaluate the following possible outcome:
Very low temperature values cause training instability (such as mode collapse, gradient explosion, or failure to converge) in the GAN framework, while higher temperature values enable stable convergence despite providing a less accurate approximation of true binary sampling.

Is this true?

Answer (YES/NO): NO